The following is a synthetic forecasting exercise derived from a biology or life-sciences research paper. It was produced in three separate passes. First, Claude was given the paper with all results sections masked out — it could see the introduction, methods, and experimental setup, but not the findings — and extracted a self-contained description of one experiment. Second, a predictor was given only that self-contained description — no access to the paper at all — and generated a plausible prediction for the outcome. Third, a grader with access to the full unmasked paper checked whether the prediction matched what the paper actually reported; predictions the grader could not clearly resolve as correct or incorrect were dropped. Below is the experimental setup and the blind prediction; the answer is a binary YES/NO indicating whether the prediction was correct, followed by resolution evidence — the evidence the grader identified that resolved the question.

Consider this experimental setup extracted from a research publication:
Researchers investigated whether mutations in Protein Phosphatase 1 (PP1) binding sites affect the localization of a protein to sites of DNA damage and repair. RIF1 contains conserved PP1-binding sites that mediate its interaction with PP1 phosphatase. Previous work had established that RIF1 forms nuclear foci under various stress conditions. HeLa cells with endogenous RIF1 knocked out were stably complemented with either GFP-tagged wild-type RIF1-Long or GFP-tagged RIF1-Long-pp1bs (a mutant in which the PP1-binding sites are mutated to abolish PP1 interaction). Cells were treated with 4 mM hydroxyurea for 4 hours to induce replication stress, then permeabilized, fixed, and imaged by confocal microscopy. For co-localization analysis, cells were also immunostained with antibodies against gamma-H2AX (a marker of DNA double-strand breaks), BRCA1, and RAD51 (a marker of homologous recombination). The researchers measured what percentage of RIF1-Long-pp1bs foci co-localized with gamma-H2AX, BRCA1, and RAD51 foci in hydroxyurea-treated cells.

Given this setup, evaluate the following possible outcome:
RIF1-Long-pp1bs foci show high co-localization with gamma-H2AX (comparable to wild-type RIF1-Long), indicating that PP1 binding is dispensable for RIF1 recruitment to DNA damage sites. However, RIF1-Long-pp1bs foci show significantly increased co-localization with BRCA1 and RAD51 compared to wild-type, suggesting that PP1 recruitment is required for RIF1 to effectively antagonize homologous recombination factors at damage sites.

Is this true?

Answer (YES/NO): NO